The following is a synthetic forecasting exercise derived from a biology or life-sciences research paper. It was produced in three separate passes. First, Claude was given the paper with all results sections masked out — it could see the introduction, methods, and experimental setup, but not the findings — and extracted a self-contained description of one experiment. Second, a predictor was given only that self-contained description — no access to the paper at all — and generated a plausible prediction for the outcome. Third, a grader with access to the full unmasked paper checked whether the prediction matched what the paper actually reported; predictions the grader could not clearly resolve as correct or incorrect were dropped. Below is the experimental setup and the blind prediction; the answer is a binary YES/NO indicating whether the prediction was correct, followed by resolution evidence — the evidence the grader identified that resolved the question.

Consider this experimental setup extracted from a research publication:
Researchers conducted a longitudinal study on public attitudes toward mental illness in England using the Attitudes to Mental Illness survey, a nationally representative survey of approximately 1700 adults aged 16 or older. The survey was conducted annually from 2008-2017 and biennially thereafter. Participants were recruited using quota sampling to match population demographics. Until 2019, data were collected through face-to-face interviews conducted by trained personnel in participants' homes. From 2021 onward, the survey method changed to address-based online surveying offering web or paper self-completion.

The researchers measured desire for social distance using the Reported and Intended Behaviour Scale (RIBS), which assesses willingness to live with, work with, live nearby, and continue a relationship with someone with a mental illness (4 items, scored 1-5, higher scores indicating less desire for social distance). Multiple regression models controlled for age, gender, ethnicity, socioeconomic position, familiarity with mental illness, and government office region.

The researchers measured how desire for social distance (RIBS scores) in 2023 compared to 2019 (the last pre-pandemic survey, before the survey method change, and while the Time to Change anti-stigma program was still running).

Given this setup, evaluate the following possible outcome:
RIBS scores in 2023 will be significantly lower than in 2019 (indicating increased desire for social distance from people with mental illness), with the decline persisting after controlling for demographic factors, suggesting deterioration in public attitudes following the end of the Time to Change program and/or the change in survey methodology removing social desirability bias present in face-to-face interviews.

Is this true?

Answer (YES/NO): YES